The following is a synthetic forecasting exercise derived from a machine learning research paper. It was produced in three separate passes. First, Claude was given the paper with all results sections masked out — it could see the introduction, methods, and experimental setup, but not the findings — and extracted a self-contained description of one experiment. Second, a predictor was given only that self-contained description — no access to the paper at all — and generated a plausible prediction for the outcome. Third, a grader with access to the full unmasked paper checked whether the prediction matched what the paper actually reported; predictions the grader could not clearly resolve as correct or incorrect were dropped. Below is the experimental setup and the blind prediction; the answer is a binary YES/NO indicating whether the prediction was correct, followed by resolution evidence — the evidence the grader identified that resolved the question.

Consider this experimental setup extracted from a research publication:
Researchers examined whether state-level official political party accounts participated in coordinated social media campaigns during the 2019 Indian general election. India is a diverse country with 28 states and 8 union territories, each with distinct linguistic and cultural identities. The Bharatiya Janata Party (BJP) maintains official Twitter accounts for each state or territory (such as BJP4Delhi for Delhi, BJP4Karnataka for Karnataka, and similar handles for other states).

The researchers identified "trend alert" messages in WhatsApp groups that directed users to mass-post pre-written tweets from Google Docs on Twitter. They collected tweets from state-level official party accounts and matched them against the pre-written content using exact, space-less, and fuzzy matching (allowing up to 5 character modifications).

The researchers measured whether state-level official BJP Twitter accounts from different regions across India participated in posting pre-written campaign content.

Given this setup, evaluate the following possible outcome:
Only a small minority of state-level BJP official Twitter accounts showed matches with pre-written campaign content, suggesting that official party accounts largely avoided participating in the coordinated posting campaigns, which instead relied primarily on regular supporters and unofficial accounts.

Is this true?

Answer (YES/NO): NO